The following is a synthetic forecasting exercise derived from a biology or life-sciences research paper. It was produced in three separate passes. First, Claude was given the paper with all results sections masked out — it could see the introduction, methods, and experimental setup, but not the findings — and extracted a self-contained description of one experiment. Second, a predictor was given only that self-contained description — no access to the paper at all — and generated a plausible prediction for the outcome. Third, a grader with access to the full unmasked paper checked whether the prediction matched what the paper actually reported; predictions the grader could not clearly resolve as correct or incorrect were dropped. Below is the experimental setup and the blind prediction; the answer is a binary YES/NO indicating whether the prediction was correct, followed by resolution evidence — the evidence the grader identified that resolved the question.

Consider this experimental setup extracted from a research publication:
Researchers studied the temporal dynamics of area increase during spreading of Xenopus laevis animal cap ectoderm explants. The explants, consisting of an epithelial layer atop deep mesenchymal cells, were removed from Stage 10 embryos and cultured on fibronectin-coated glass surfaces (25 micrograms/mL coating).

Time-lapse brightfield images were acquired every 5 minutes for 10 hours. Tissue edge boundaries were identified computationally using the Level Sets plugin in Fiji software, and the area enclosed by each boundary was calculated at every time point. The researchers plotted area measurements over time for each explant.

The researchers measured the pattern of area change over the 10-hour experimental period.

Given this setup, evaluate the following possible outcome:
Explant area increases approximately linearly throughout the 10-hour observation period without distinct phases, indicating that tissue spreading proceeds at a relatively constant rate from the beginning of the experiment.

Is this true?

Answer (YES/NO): YES